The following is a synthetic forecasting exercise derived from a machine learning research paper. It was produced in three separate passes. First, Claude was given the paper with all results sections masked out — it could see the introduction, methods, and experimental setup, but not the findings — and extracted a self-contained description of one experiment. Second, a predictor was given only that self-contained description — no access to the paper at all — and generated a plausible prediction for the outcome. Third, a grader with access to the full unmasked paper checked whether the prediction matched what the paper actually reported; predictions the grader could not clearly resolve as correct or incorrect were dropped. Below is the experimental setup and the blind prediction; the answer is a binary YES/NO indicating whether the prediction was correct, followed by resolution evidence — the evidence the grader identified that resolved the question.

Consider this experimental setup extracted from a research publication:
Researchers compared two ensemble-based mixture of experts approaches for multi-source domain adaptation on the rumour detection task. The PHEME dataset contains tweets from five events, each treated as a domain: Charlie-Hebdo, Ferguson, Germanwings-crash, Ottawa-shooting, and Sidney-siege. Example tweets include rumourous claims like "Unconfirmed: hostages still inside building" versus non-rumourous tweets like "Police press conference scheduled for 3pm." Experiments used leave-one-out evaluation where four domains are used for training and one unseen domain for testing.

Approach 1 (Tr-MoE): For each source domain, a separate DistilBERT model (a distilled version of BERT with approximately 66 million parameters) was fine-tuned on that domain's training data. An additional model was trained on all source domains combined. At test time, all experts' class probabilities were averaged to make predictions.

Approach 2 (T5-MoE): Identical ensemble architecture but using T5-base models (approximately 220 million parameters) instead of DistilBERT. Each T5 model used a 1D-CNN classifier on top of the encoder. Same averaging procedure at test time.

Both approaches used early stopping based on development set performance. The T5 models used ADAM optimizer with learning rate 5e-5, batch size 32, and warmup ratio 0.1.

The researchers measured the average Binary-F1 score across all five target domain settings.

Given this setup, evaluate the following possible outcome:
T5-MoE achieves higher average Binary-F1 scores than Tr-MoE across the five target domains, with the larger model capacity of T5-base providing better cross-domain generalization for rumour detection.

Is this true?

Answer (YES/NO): NO